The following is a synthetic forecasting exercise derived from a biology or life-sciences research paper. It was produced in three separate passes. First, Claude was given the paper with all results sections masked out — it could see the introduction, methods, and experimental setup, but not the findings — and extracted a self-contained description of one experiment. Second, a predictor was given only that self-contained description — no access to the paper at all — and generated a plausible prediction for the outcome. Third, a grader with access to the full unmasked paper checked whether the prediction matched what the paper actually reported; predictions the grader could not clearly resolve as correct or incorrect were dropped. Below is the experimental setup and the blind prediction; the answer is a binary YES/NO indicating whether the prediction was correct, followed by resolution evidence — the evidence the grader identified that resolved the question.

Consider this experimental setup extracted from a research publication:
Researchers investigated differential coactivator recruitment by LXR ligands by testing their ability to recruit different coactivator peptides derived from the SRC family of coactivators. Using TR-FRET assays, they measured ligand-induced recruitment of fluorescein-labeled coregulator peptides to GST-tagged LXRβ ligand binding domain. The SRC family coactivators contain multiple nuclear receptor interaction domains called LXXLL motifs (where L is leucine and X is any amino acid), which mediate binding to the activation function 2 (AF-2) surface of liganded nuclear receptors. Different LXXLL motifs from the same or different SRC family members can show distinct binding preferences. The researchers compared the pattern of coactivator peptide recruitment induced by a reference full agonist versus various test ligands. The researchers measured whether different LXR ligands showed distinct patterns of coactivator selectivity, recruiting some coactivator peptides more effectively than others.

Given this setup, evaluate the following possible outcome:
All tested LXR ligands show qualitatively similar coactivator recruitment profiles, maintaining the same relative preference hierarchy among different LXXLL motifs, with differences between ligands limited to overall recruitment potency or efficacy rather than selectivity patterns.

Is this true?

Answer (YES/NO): NO